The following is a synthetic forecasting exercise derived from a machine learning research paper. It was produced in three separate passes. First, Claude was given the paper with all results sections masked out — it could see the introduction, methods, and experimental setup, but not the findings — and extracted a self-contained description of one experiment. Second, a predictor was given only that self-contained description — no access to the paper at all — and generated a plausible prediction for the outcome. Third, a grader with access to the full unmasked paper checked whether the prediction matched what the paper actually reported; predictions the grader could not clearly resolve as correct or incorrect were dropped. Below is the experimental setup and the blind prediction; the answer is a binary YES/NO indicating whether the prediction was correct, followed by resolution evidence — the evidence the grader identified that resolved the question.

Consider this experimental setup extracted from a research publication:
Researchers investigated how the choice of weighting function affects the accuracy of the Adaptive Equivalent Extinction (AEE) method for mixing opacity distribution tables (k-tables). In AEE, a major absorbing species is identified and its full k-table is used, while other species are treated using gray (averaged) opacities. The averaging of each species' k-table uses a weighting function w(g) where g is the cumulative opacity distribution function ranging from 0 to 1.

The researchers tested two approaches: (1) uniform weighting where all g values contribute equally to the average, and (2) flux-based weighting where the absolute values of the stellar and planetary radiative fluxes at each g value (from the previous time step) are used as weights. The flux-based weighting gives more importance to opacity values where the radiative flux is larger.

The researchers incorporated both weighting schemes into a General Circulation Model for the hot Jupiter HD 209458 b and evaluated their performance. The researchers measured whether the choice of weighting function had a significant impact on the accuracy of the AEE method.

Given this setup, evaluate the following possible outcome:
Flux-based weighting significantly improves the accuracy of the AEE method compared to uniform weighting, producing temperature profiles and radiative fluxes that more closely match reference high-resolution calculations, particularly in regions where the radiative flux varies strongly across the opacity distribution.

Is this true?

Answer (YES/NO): YES